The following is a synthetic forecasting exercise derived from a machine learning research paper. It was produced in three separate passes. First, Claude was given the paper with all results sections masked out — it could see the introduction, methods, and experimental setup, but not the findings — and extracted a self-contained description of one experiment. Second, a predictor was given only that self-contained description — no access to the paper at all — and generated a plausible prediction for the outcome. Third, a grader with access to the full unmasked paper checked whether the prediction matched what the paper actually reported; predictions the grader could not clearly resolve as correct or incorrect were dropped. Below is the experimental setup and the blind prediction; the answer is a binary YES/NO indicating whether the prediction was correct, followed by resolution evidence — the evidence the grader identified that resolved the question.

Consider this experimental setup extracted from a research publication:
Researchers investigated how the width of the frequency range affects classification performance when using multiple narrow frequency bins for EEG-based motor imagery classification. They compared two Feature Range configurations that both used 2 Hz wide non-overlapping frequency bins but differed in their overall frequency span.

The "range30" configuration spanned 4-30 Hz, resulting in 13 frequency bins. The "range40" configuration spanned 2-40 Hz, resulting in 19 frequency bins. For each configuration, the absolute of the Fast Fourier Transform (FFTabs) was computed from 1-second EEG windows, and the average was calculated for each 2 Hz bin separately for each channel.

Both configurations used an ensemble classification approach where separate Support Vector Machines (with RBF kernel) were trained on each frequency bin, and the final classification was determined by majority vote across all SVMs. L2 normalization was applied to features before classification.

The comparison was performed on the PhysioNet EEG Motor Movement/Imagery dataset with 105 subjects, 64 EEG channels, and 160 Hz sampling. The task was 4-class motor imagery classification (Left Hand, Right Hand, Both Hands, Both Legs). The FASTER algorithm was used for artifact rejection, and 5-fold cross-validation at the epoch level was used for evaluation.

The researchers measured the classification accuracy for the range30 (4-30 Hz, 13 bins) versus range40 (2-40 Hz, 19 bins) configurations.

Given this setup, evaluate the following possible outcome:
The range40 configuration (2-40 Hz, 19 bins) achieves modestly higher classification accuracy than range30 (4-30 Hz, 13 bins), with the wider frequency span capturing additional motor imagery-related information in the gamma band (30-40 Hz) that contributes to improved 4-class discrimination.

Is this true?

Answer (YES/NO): NO